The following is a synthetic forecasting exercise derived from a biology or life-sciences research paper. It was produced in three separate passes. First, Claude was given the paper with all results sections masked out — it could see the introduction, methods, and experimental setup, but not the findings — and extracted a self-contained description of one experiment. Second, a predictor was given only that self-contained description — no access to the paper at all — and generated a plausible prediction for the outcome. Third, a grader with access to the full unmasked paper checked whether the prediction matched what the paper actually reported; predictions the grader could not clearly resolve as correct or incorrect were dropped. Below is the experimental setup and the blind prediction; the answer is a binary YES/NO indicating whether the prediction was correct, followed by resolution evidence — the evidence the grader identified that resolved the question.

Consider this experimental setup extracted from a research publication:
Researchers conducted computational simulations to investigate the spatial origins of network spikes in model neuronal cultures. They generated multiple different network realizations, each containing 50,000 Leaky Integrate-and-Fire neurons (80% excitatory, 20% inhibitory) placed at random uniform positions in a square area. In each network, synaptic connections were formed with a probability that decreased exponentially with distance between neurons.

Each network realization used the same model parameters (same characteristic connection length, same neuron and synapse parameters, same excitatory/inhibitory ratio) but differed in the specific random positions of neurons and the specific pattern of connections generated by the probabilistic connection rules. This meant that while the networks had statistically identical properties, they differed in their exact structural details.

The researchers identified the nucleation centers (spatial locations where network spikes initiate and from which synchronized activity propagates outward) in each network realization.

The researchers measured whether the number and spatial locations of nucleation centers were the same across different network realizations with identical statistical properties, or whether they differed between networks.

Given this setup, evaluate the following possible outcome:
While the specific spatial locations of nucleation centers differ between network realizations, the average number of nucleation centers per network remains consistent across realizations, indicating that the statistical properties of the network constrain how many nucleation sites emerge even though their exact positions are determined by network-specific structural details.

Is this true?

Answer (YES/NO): NO